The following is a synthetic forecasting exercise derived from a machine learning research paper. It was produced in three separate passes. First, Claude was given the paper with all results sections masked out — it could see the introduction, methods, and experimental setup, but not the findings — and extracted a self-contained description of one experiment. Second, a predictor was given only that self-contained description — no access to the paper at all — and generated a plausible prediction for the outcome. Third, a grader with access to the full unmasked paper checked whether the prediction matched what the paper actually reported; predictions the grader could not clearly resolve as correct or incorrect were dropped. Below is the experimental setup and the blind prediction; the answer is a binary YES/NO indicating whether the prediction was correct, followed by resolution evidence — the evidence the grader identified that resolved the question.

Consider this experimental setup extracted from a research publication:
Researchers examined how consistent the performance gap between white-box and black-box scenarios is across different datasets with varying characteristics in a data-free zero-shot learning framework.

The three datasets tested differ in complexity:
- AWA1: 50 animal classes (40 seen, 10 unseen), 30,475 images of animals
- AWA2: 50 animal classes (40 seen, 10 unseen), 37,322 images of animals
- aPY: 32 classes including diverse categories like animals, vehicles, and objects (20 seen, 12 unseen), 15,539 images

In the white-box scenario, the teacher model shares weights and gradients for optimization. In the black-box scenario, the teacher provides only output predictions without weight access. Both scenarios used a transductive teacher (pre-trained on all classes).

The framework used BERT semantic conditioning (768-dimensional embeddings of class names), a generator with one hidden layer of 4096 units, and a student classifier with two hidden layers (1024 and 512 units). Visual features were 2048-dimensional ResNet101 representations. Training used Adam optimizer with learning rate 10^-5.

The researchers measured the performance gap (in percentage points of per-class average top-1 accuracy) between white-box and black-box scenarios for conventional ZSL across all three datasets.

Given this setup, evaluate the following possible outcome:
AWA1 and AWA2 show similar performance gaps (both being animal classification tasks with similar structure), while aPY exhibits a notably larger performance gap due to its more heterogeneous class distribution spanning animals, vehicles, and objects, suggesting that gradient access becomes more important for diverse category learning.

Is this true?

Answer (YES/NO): NO